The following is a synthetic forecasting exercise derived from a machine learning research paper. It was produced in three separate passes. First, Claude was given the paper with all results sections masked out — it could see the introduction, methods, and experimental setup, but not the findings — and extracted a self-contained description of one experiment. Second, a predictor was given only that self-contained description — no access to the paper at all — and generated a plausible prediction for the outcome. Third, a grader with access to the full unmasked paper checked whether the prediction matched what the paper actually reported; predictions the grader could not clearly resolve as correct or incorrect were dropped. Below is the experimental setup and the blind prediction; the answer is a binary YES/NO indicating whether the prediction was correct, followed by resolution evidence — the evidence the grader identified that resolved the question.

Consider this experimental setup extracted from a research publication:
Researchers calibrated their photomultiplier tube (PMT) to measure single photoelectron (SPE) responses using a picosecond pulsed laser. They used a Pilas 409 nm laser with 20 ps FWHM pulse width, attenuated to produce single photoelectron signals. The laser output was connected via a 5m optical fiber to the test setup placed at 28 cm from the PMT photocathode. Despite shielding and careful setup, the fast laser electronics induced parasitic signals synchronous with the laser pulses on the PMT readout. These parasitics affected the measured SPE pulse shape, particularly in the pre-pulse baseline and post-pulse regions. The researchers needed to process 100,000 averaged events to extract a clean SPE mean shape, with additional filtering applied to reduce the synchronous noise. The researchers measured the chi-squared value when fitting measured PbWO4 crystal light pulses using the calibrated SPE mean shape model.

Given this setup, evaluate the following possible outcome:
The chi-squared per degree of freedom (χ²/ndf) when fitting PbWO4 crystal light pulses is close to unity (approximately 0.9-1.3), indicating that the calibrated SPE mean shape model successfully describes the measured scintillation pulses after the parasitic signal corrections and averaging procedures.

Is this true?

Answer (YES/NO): NO